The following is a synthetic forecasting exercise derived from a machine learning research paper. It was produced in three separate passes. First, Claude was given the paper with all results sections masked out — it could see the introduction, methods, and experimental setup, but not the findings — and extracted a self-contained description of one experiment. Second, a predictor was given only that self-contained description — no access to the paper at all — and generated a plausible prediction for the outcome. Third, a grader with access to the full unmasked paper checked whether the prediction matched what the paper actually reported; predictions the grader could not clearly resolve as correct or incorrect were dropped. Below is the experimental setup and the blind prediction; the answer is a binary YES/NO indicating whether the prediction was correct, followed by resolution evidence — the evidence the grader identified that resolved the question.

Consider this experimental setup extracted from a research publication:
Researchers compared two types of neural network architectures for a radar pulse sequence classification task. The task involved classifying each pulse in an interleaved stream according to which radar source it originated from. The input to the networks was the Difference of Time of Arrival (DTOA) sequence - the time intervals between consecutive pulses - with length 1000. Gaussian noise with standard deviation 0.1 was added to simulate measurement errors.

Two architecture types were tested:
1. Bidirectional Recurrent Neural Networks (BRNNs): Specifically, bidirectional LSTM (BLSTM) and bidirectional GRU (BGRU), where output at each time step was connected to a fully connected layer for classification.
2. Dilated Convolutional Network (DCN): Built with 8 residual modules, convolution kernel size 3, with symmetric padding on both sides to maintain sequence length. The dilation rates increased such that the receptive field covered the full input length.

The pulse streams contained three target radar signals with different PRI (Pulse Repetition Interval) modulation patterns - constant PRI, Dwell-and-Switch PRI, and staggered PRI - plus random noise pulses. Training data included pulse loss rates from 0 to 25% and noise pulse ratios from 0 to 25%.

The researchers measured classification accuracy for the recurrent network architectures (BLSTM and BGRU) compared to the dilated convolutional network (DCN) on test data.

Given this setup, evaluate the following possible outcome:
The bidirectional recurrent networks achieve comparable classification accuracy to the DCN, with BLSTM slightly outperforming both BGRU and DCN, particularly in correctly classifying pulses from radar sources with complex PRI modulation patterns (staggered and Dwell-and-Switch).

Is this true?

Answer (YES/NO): NO